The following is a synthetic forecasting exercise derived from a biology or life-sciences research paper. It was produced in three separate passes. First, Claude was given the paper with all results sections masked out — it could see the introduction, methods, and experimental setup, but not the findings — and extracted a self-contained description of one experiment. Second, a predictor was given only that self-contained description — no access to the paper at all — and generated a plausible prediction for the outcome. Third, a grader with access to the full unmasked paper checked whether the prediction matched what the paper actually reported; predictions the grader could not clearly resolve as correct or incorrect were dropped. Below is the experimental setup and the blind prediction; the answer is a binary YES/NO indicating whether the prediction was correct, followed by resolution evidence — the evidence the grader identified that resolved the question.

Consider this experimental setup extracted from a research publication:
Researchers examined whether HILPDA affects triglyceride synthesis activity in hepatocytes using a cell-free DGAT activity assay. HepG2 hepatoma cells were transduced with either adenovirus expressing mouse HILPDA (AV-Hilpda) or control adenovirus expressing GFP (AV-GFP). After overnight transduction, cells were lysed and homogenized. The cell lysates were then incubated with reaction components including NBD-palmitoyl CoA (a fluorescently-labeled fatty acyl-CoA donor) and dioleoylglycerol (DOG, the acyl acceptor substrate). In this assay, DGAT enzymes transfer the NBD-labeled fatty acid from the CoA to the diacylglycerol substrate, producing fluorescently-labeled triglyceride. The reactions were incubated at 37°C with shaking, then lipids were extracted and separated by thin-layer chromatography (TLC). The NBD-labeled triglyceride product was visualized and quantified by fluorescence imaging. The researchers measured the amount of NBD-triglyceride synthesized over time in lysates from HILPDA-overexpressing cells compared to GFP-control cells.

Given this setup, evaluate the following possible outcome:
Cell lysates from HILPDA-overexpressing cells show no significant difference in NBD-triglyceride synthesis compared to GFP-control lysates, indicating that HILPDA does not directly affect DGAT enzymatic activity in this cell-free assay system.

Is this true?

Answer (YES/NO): NO